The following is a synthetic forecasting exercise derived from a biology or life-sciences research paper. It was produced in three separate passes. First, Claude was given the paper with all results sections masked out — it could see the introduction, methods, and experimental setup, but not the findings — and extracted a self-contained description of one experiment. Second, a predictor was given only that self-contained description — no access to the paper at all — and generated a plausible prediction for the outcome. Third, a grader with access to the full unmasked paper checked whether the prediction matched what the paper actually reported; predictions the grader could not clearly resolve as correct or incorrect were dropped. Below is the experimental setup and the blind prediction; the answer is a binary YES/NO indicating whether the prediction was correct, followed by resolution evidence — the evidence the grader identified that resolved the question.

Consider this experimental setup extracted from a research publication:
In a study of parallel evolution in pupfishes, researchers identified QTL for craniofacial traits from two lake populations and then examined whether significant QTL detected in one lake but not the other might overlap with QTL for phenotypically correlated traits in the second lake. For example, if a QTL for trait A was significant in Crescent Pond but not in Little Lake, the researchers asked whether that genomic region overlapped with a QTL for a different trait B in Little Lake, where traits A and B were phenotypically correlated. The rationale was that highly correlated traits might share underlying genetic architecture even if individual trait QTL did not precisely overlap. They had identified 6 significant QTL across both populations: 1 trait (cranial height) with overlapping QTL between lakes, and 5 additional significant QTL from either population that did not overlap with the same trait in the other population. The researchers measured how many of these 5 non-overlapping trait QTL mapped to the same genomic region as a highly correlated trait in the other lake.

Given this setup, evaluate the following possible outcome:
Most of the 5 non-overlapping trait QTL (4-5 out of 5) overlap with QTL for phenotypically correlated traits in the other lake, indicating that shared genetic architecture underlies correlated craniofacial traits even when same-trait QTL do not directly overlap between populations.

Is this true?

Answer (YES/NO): YES